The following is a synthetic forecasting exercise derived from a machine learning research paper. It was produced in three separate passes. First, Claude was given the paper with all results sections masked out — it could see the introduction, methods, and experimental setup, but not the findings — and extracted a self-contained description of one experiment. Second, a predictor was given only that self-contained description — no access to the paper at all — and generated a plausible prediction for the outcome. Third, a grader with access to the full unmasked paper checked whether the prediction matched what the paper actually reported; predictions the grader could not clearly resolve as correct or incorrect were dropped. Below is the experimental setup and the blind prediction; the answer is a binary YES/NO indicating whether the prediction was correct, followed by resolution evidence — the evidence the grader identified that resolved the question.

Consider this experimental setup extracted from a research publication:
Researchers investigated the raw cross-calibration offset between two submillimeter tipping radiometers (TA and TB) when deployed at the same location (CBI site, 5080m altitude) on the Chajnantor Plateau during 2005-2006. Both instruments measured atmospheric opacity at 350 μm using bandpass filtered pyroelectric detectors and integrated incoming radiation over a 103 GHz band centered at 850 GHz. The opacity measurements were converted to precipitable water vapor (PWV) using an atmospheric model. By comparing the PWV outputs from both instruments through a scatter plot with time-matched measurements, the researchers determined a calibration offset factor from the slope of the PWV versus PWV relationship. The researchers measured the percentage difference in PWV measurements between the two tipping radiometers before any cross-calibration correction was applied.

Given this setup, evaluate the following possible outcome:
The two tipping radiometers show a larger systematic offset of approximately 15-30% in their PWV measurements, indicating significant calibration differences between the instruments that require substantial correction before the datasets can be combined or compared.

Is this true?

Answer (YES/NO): NO